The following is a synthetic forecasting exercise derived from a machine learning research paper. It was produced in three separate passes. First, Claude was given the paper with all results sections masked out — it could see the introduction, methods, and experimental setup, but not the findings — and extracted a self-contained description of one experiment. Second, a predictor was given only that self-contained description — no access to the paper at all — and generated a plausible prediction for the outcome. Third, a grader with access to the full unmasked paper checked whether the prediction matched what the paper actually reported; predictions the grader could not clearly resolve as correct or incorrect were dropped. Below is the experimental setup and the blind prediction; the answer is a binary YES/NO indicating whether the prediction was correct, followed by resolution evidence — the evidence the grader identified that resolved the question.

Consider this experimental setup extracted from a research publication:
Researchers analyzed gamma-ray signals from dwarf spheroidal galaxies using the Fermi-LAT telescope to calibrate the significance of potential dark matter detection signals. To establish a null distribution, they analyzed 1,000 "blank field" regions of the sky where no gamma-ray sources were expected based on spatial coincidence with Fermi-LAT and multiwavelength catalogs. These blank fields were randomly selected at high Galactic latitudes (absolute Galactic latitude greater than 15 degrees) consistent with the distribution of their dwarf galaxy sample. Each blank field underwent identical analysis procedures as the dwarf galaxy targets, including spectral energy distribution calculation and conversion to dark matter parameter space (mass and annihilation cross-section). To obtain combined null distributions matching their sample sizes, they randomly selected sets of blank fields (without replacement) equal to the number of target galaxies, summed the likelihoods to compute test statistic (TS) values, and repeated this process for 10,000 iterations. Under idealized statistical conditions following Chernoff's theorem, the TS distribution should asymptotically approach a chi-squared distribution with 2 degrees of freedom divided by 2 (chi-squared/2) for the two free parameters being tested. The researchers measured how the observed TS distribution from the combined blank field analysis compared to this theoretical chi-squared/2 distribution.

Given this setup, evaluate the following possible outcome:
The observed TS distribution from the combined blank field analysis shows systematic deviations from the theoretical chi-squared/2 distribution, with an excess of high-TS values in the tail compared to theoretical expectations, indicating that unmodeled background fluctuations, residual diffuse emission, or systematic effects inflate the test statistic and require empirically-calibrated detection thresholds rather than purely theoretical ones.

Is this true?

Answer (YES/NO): YES